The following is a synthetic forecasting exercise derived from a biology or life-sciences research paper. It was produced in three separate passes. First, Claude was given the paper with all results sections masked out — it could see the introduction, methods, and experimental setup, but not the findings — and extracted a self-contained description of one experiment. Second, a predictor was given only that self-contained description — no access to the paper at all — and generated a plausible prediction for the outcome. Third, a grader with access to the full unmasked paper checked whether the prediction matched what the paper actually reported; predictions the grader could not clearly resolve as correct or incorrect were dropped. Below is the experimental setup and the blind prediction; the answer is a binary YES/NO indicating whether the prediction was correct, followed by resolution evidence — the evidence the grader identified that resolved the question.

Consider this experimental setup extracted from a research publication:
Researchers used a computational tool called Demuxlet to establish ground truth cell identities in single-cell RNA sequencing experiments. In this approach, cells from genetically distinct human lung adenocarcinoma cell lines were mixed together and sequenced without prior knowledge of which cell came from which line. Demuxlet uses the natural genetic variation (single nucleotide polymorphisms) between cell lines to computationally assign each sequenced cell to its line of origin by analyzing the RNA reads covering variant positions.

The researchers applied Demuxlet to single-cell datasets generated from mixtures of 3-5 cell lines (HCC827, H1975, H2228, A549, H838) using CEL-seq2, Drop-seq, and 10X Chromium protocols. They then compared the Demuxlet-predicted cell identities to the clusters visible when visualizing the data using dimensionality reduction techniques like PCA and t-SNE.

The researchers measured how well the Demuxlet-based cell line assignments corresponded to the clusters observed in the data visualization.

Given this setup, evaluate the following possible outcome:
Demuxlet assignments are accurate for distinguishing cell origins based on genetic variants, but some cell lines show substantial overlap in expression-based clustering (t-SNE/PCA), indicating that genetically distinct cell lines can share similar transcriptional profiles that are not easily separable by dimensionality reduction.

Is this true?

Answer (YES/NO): NO